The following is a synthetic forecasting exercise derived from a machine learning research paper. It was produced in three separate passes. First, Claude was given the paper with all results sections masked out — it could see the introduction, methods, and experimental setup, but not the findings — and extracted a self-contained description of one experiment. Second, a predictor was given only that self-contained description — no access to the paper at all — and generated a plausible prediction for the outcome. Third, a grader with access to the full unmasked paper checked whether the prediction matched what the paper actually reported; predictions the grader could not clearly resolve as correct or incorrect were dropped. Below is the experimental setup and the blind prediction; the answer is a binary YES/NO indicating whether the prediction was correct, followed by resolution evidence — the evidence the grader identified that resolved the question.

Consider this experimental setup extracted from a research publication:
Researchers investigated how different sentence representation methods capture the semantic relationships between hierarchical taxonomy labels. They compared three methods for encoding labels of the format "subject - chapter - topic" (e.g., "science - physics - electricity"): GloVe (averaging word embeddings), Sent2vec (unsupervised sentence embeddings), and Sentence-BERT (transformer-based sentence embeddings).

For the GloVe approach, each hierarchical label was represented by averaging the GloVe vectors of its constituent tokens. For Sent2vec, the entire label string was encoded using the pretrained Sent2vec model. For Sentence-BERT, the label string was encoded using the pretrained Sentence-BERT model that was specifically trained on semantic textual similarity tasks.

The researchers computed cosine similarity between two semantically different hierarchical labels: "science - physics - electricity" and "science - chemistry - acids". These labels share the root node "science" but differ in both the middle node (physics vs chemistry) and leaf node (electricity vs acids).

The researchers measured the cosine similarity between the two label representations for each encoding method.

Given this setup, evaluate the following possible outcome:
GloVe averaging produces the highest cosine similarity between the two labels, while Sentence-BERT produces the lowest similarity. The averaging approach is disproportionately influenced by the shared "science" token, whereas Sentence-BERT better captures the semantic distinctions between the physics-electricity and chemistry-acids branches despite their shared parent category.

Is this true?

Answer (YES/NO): YES